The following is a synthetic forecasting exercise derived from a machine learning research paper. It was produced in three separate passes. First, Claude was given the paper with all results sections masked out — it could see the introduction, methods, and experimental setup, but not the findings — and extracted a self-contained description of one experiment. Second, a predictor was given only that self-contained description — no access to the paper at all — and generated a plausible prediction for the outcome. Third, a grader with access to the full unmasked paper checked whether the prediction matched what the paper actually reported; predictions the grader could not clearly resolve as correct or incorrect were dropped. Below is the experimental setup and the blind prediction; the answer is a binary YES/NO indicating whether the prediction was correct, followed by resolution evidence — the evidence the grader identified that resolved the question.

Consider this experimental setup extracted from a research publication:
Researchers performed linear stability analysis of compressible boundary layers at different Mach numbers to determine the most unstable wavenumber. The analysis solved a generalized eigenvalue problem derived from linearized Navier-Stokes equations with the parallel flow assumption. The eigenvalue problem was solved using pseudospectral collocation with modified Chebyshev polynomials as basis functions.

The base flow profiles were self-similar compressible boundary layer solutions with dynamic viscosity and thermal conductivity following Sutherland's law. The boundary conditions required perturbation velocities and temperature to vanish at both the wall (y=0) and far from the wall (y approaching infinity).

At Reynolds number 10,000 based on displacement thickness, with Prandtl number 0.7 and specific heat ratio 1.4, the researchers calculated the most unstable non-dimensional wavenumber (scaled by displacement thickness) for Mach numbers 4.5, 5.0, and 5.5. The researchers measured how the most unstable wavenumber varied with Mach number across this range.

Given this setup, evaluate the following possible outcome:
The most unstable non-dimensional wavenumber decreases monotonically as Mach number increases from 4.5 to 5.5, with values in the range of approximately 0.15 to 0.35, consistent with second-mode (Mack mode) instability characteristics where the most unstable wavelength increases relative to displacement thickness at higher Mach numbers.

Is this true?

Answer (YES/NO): NO